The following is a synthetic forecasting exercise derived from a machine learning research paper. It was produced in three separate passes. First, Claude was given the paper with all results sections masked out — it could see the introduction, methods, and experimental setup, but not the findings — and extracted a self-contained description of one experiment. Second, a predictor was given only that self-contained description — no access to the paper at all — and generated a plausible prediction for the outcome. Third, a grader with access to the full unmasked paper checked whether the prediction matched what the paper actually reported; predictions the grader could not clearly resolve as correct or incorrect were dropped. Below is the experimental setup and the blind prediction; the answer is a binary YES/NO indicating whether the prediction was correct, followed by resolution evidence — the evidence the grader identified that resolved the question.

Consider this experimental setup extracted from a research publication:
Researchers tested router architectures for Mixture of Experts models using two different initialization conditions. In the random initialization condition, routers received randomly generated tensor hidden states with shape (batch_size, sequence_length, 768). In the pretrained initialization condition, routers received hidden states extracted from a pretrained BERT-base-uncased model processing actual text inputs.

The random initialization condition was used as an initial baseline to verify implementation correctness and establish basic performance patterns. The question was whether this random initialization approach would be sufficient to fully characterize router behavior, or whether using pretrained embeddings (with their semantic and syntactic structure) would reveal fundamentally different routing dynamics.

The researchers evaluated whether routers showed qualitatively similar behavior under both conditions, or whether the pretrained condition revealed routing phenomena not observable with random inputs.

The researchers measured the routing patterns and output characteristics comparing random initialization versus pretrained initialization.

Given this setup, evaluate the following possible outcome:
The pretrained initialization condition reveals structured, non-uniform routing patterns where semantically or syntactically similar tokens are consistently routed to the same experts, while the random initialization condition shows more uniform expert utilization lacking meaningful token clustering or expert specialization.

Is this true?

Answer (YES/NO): NO